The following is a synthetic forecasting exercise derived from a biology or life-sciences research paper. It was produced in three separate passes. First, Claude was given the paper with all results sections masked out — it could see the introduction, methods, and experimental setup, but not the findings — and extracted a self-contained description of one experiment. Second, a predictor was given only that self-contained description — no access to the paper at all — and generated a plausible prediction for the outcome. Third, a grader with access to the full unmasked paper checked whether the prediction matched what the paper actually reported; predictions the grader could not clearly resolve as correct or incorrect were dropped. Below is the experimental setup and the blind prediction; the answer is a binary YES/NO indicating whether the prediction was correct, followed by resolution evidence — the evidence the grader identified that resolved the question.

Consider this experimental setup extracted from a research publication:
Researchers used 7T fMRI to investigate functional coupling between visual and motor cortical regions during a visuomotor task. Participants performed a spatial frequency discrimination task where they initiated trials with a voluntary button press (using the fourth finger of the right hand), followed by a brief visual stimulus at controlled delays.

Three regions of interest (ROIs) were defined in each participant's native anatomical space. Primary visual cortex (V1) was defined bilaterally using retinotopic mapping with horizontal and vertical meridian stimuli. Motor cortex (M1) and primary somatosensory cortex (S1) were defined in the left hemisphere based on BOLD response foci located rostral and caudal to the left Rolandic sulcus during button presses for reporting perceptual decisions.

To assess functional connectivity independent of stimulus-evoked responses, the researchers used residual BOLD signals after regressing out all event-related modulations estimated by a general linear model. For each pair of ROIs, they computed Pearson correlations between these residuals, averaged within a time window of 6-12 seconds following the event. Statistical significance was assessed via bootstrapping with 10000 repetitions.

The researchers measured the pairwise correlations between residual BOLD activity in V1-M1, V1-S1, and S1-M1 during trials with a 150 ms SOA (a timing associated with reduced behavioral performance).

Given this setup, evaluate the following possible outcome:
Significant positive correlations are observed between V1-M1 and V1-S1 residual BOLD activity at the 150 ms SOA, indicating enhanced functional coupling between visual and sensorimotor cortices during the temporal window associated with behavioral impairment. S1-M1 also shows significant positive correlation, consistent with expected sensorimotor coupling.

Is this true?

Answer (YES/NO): NO